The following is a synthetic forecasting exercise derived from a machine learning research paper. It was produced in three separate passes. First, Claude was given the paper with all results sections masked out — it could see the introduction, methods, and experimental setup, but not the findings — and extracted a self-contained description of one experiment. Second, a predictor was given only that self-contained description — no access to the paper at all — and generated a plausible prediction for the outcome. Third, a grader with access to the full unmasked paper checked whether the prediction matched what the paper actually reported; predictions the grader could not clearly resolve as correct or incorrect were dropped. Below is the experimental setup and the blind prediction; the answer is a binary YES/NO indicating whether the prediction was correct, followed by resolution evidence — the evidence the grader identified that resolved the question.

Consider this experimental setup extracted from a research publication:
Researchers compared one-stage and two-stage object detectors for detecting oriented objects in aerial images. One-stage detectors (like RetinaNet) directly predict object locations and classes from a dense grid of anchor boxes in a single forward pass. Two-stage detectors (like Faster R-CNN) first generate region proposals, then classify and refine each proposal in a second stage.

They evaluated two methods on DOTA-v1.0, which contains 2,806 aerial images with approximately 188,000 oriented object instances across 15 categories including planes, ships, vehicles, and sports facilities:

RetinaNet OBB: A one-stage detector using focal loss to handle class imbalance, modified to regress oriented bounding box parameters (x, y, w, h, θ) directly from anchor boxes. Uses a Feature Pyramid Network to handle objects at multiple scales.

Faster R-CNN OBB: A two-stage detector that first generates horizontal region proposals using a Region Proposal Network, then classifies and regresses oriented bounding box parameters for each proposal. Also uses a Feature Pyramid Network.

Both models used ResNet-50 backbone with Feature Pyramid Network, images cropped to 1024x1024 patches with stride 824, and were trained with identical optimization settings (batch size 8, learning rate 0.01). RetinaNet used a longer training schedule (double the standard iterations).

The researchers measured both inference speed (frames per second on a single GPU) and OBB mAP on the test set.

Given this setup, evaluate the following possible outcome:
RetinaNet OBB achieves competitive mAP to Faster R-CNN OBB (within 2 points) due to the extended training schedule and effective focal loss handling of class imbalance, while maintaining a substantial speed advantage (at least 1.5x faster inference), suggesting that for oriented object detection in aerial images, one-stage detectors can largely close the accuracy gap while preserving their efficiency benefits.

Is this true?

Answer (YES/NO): NO